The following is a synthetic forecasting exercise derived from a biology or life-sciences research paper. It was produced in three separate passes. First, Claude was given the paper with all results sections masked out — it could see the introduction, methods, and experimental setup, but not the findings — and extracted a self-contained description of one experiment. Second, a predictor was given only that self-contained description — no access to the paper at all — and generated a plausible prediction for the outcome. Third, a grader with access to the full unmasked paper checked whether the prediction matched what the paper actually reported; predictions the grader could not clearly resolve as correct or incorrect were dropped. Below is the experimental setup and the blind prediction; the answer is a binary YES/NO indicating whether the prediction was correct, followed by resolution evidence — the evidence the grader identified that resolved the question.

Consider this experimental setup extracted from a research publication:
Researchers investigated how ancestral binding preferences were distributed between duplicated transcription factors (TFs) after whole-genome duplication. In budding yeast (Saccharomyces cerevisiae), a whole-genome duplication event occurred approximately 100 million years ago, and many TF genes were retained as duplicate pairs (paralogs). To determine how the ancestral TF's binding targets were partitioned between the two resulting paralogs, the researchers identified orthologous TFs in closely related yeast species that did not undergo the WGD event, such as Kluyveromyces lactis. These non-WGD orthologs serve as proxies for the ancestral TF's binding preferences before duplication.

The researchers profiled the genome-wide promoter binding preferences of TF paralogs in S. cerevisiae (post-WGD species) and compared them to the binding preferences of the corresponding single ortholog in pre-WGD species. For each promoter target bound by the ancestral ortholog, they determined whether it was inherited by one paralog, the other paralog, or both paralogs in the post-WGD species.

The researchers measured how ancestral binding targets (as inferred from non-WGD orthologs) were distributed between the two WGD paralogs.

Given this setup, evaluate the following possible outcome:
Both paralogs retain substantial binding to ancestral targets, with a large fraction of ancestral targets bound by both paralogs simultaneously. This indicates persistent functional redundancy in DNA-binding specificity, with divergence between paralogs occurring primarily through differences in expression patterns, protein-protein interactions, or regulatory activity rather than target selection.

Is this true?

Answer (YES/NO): NO